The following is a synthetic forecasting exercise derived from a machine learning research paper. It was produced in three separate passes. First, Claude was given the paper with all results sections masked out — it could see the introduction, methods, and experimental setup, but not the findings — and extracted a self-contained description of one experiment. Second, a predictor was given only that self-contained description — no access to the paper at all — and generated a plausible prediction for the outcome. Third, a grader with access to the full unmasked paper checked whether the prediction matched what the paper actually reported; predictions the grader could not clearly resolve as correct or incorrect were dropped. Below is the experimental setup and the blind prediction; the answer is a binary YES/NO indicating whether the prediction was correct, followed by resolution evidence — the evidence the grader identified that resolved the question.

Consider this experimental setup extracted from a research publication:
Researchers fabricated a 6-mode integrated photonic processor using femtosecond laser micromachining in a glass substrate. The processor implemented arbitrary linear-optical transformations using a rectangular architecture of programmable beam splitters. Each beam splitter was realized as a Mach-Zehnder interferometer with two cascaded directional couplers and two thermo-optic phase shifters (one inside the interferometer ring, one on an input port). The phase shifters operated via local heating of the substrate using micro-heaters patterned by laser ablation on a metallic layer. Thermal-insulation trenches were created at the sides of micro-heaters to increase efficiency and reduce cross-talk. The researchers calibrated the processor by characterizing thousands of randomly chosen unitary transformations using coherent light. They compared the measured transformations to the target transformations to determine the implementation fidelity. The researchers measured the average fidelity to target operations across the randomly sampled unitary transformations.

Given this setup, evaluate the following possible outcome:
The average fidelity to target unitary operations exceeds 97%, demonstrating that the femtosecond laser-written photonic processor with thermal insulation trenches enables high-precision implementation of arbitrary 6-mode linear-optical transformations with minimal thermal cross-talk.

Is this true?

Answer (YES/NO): NO